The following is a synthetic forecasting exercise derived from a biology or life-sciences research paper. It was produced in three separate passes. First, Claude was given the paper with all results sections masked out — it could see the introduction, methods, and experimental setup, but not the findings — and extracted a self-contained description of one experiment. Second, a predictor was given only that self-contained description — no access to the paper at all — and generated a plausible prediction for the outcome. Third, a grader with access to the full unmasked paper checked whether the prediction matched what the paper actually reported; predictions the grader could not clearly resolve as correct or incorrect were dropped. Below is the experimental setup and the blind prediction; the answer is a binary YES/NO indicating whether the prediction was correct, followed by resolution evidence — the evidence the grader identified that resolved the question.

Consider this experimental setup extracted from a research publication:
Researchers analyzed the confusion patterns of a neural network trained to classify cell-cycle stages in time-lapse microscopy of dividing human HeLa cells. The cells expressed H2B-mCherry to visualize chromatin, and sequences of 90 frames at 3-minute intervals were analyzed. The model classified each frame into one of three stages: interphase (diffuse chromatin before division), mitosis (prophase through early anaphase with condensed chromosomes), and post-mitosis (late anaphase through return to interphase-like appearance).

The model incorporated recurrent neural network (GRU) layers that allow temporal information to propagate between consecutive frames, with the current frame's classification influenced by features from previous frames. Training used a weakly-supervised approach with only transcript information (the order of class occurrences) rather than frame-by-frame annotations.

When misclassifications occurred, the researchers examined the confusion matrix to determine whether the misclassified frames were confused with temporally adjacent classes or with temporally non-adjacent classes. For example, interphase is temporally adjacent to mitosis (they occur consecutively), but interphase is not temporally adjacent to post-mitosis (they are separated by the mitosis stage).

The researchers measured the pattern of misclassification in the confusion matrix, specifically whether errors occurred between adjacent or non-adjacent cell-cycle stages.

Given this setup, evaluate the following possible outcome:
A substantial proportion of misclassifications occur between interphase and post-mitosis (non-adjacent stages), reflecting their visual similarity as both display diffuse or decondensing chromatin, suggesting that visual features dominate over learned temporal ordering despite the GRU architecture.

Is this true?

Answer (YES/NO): NO